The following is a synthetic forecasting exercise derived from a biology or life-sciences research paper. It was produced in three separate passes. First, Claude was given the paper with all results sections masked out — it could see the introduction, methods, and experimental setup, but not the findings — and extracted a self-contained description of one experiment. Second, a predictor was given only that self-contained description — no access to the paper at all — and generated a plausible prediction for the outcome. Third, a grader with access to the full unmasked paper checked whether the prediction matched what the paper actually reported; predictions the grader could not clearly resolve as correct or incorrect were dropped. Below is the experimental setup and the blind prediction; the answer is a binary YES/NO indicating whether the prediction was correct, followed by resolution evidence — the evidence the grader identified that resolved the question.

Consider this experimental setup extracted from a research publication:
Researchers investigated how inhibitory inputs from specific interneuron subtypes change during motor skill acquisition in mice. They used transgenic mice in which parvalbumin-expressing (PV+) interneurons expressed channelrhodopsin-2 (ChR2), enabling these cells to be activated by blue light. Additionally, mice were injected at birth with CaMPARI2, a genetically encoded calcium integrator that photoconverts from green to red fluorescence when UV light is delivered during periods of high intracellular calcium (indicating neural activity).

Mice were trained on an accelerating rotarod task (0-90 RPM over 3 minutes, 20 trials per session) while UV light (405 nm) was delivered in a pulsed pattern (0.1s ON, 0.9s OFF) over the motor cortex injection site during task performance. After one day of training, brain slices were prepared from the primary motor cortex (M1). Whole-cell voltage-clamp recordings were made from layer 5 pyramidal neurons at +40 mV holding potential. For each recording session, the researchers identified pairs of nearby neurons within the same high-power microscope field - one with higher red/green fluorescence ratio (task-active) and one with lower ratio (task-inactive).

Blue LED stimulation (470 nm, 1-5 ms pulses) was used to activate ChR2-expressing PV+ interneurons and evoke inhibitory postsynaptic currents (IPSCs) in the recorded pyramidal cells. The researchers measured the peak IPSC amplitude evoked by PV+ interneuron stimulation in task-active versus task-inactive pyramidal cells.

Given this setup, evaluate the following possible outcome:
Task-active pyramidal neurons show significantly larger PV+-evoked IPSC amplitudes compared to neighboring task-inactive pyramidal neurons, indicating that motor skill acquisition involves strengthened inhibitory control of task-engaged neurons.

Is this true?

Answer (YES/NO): YES